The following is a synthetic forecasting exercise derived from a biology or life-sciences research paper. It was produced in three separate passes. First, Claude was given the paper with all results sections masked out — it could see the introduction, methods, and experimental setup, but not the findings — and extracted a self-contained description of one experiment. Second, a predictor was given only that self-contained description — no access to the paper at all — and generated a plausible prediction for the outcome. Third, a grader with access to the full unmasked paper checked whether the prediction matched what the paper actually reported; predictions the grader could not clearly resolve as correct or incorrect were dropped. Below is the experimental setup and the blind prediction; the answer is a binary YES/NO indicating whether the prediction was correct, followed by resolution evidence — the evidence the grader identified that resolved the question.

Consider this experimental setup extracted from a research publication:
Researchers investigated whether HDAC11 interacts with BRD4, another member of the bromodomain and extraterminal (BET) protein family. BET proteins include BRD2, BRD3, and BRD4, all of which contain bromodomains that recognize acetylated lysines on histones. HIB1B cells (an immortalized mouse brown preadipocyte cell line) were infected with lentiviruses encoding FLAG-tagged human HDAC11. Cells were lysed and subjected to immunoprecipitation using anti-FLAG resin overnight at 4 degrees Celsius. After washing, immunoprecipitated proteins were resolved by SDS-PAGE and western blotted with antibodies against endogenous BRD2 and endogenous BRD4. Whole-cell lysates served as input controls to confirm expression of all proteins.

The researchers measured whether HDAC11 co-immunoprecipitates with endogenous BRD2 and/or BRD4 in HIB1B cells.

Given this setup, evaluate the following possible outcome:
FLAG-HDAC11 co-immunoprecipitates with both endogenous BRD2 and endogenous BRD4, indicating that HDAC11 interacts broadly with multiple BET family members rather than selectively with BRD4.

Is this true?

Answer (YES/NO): NO